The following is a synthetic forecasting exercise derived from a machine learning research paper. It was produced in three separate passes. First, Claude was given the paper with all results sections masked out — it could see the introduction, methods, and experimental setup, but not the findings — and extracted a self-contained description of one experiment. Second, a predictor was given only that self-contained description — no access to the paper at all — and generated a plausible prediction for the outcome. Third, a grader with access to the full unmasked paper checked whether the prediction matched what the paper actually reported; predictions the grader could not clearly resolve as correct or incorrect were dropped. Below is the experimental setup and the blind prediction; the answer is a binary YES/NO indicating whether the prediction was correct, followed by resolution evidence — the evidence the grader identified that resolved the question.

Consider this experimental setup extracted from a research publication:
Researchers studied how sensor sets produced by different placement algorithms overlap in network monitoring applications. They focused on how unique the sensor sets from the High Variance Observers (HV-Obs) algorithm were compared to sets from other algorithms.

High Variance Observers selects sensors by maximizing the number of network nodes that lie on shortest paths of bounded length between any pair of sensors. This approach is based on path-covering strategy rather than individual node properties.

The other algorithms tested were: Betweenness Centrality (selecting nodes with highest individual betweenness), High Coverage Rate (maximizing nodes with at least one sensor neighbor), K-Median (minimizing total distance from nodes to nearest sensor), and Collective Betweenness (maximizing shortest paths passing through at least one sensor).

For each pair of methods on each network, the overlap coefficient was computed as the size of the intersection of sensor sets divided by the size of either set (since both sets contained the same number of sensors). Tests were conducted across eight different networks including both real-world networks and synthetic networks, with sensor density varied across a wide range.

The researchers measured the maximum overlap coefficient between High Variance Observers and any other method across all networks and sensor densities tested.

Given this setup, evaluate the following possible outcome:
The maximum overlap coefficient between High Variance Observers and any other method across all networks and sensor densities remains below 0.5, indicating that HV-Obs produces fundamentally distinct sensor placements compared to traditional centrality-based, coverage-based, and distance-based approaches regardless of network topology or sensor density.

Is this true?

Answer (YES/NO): NO